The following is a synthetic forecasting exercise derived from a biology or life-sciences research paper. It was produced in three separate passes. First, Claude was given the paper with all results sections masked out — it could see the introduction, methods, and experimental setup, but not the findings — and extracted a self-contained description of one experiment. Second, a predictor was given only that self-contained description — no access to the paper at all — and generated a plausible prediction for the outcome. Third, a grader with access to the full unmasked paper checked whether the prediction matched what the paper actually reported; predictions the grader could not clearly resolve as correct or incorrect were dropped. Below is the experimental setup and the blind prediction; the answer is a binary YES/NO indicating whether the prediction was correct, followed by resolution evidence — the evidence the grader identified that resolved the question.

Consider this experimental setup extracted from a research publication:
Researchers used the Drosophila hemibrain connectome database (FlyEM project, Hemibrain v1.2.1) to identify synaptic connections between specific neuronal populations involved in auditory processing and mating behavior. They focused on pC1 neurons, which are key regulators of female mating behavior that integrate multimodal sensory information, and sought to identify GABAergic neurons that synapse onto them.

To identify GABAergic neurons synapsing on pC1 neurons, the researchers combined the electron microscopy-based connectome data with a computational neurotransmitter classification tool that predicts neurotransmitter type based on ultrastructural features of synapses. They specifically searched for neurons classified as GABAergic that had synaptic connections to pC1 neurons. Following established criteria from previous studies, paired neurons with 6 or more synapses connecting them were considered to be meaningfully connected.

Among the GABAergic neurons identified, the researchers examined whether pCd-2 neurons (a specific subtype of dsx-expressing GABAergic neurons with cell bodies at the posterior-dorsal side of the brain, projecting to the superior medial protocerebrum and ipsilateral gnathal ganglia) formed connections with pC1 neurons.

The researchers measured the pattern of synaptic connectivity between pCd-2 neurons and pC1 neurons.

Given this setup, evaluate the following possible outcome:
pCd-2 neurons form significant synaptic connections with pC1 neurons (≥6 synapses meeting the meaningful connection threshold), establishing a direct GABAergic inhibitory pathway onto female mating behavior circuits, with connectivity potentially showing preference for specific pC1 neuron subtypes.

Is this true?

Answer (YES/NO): YES